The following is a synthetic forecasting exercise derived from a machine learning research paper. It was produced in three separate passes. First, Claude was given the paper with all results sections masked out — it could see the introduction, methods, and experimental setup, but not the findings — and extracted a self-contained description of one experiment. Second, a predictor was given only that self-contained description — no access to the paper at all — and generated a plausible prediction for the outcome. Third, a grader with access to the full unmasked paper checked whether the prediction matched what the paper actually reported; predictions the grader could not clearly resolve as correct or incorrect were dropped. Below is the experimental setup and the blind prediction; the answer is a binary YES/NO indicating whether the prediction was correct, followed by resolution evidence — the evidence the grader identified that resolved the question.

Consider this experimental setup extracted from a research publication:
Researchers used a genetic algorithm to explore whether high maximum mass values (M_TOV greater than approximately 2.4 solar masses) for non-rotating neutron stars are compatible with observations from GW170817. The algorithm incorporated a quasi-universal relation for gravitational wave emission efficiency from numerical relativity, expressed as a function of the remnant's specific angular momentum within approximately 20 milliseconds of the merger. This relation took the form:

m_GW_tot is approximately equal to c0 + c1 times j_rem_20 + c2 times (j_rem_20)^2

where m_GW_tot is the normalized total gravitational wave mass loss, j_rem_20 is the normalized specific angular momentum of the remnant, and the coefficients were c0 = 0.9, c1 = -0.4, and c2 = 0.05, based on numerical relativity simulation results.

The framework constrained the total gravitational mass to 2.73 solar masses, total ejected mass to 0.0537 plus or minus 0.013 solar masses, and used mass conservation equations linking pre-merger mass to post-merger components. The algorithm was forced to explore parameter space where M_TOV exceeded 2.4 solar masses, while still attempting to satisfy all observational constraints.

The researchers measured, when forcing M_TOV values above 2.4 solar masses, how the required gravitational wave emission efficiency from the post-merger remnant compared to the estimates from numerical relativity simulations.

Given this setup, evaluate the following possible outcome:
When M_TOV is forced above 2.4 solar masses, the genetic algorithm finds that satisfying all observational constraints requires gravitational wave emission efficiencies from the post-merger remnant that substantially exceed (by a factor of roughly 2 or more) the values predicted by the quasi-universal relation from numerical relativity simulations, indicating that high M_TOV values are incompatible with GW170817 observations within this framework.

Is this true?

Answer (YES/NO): YES